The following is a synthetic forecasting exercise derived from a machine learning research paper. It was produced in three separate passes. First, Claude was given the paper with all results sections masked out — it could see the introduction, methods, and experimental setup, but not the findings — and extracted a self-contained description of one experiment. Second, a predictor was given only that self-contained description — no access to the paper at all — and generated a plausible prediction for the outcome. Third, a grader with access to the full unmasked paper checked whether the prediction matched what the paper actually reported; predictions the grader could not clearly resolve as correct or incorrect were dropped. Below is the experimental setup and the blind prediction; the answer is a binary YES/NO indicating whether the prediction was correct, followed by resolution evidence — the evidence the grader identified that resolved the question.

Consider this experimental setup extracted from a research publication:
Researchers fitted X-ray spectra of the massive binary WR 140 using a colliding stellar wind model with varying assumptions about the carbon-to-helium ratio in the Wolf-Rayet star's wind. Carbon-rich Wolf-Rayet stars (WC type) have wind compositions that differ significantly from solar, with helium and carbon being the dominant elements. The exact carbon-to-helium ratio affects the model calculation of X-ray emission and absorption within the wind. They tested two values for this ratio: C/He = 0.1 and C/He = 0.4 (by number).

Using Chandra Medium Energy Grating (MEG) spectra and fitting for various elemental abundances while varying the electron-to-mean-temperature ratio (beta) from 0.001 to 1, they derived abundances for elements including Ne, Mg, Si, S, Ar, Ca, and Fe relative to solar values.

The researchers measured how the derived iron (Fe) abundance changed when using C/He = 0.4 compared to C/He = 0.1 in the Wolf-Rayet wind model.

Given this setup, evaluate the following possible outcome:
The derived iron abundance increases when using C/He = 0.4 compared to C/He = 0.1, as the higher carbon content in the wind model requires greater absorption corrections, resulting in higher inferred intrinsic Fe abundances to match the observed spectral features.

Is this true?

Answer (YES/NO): YES